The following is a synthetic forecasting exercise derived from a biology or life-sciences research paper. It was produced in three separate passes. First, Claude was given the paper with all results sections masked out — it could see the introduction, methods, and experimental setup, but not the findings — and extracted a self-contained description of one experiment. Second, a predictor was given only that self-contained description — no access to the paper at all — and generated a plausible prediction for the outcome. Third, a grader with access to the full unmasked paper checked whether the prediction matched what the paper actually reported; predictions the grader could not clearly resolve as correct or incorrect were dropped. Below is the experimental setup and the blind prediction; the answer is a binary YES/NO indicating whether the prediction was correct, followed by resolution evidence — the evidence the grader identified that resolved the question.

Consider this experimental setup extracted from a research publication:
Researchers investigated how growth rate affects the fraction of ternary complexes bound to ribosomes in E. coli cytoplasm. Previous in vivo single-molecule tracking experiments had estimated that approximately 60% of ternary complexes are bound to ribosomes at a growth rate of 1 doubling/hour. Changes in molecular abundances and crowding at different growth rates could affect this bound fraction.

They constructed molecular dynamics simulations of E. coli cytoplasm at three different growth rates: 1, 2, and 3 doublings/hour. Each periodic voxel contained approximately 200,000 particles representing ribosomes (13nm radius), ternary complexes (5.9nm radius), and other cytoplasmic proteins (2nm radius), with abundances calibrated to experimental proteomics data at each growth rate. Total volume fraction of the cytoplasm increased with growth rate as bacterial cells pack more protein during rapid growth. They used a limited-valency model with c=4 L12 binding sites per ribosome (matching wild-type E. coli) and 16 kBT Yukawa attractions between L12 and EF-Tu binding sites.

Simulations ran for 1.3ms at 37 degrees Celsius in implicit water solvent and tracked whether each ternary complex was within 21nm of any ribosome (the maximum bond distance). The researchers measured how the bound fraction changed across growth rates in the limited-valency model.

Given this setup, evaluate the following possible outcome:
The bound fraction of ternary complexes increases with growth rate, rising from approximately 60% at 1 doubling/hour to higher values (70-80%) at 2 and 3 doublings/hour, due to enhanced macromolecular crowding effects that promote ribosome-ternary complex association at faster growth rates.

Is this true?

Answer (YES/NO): NO